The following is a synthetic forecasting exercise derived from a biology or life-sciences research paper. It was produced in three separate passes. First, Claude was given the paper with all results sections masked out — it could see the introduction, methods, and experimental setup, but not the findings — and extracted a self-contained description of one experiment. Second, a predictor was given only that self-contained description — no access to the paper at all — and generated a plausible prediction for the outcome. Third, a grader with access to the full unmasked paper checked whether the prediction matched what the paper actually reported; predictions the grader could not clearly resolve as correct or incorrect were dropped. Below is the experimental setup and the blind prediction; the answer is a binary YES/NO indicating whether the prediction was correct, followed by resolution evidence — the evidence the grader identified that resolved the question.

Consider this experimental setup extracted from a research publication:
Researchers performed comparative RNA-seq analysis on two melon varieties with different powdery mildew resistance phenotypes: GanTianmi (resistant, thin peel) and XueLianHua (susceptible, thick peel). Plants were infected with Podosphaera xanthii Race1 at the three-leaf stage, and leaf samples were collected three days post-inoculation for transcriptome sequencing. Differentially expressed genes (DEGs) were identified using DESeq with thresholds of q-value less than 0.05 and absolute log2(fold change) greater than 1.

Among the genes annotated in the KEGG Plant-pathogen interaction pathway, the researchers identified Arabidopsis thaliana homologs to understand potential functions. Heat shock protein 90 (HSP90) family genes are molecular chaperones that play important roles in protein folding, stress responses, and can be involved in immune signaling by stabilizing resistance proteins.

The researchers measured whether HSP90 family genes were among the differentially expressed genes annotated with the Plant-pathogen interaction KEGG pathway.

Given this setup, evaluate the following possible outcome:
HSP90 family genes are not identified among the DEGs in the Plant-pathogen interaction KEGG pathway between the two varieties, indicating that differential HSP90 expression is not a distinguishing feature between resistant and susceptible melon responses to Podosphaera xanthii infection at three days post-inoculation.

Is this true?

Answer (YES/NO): NO